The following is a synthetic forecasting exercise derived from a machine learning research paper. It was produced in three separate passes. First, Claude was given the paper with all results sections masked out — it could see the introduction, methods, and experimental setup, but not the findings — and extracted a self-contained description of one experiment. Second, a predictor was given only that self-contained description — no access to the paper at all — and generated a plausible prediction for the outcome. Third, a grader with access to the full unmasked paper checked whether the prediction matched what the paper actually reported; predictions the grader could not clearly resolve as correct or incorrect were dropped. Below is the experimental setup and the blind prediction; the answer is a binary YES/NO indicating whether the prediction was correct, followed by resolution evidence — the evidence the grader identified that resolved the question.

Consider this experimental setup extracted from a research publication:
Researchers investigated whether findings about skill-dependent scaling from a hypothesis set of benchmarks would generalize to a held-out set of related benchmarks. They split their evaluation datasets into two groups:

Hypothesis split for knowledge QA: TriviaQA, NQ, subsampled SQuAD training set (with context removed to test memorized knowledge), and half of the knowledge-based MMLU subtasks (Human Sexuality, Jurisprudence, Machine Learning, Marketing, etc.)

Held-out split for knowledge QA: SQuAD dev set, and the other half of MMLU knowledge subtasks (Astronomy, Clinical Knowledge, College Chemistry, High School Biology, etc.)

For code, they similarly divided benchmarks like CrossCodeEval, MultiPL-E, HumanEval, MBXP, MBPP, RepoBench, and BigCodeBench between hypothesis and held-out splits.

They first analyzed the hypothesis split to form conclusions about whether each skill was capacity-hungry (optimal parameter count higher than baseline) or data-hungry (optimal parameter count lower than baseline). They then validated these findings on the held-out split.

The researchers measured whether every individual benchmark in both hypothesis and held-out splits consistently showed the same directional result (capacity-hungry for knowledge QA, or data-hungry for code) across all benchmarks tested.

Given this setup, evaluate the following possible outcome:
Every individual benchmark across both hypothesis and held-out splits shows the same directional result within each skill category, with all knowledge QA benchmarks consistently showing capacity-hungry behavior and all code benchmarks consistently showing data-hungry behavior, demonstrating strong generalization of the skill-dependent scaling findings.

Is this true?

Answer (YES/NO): YES